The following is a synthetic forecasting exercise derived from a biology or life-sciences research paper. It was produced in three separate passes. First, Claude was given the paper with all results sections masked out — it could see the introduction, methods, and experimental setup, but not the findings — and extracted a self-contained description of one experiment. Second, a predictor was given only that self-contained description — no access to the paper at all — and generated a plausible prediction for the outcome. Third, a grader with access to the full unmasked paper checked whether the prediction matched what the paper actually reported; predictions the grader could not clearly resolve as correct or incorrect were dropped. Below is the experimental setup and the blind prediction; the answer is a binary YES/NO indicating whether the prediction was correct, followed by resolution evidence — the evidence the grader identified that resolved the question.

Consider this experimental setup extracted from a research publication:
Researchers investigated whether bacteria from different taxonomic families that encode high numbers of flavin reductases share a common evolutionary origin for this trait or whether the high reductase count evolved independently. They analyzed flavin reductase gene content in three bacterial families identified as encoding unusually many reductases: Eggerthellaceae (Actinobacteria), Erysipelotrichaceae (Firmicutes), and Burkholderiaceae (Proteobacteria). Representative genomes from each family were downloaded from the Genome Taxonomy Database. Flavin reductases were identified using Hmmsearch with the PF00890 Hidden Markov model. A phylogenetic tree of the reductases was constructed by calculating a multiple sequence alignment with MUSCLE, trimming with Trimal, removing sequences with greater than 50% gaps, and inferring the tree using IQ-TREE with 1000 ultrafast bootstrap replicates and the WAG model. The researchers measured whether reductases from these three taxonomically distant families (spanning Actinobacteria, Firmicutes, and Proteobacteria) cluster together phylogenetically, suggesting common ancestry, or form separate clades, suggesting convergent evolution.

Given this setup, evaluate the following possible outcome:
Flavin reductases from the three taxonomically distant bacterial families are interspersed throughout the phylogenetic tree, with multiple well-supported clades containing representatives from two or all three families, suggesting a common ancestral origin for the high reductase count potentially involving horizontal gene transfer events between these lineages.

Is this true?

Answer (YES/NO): NO